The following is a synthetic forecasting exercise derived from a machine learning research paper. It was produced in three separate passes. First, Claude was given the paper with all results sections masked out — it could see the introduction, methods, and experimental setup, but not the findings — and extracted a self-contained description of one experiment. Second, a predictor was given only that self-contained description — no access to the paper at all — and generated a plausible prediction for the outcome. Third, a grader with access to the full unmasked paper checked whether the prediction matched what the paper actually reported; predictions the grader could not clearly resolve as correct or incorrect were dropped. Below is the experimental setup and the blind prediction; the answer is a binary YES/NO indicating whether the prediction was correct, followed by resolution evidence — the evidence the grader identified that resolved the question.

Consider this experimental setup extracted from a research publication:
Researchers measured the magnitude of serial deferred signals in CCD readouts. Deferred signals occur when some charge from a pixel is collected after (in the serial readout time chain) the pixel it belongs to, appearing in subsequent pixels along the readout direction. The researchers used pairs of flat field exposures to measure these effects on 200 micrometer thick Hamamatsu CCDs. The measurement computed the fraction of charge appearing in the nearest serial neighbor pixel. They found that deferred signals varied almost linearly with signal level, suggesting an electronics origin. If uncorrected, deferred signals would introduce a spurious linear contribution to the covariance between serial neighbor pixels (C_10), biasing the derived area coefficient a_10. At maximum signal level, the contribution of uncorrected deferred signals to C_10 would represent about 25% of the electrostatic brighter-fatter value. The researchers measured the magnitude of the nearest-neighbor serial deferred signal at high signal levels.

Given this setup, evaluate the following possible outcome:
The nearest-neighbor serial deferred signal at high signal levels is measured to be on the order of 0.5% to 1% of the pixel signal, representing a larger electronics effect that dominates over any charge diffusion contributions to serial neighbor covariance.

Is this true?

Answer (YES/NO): NO